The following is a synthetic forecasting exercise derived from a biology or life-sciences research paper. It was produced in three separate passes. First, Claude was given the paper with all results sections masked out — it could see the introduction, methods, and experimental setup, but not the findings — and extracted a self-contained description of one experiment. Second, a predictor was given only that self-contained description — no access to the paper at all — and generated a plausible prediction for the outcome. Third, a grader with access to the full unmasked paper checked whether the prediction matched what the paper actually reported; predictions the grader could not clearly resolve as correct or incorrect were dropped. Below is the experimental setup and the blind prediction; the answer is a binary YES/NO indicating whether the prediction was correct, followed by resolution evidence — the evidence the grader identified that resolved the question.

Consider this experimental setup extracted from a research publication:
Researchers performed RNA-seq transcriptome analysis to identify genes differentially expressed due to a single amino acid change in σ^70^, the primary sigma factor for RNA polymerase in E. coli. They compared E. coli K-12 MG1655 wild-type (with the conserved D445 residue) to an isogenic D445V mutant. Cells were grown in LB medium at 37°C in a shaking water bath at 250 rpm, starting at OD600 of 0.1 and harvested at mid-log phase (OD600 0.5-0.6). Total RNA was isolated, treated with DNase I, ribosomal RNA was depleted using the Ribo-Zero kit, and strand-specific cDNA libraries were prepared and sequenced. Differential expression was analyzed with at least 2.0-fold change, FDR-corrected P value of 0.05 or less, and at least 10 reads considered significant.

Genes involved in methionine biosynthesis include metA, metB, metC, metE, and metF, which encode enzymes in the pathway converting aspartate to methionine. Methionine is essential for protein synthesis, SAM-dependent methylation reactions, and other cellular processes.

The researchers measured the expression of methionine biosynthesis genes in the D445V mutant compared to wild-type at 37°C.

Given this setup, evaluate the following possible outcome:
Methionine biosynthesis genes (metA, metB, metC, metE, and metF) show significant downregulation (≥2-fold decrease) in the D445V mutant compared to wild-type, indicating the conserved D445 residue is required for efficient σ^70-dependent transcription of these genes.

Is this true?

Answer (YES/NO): NO